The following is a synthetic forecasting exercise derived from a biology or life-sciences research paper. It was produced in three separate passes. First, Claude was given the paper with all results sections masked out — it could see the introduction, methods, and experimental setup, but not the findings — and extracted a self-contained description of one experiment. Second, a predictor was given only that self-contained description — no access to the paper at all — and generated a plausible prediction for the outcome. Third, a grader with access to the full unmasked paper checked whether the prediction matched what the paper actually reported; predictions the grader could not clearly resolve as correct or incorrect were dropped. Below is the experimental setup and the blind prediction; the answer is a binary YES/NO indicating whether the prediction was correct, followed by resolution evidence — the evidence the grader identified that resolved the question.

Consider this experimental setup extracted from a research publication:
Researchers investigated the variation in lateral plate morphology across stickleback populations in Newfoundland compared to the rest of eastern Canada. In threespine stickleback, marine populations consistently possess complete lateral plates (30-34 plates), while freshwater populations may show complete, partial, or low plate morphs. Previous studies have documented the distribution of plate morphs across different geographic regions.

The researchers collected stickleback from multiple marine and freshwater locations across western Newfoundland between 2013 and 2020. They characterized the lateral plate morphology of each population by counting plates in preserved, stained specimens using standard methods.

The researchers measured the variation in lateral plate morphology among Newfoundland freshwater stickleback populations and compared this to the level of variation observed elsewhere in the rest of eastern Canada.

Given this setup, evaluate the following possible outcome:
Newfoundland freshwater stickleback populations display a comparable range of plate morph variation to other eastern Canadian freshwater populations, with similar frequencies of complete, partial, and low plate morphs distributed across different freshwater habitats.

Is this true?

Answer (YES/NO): NO